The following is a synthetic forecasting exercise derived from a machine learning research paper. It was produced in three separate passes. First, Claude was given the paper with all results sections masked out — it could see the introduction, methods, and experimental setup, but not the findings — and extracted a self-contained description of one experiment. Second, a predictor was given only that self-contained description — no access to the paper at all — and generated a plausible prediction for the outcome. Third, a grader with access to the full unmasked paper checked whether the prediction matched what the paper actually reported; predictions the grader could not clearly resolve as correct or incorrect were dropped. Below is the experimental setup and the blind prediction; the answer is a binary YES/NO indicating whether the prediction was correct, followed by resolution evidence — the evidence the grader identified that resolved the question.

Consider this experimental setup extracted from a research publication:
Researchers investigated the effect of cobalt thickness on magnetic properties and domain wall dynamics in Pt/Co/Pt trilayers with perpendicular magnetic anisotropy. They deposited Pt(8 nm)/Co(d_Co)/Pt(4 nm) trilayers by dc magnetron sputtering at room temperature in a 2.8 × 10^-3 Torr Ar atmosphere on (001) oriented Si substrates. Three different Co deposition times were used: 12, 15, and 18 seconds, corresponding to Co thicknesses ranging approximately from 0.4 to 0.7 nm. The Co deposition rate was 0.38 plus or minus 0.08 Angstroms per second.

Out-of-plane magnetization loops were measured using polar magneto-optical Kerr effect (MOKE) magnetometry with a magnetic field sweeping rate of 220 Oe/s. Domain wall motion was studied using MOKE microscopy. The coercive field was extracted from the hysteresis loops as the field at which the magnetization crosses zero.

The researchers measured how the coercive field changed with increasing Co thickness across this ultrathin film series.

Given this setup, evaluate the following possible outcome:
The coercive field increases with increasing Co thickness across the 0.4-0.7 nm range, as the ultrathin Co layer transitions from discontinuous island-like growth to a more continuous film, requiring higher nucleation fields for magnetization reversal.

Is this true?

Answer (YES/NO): YES